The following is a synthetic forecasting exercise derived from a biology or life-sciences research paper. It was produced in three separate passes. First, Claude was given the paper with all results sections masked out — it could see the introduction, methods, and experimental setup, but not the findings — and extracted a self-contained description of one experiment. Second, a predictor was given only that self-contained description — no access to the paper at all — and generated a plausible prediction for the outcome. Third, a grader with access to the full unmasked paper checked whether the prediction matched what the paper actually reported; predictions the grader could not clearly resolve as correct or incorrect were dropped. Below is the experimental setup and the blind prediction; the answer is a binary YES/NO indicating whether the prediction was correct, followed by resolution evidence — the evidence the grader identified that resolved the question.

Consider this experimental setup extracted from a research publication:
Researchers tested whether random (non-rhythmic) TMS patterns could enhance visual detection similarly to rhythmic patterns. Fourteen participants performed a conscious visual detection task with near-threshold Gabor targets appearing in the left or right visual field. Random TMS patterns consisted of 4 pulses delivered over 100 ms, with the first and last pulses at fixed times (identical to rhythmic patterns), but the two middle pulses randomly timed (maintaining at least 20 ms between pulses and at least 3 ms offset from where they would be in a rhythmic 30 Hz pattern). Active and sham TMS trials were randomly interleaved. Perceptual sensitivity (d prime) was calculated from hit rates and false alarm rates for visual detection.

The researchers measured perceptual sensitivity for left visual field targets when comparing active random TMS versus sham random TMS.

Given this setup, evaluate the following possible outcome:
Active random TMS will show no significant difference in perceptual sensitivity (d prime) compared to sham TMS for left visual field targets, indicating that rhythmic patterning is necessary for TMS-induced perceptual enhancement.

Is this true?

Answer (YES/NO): YES